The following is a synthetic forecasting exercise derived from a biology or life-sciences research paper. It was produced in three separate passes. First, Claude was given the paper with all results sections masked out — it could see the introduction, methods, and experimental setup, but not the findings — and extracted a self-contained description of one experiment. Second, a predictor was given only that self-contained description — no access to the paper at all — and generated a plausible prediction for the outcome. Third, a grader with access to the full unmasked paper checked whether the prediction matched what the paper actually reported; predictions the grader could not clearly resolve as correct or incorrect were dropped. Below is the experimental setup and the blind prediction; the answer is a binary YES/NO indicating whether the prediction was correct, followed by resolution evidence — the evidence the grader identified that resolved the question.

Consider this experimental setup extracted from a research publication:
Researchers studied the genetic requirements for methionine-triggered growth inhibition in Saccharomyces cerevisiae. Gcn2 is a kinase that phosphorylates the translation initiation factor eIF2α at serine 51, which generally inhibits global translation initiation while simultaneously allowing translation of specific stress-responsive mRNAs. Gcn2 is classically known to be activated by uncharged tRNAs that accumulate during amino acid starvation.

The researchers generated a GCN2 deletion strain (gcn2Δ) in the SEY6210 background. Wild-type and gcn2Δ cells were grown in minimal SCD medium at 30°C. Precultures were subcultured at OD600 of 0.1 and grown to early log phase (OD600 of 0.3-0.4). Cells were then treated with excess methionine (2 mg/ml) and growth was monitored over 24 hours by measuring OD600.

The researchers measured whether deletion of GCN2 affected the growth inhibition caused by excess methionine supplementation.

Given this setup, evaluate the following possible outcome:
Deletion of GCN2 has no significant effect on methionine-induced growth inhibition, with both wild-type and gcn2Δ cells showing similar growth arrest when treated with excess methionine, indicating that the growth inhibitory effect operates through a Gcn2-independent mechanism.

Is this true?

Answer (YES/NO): NO